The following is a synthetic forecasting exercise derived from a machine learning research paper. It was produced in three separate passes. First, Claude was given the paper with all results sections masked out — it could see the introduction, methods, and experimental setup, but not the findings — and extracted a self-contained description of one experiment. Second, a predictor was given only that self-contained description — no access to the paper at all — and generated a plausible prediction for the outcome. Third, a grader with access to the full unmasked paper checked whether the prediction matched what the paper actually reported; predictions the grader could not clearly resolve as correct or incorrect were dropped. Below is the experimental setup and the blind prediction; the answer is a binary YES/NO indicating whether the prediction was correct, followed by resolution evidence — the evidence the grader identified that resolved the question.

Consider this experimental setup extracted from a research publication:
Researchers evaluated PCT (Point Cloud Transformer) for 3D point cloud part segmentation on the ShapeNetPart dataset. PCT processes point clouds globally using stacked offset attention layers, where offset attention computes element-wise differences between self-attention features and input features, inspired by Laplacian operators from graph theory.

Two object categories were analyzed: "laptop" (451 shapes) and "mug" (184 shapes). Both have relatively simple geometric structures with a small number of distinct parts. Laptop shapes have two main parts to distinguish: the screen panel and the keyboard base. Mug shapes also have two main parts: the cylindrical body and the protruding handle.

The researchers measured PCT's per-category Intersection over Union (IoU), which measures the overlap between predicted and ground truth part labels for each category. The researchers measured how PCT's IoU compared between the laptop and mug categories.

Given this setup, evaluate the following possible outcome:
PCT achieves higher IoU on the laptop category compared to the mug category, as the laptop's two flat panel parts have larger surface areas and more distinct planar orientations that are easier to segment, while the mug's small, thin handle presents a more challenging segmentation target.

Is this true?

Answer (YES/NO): NO